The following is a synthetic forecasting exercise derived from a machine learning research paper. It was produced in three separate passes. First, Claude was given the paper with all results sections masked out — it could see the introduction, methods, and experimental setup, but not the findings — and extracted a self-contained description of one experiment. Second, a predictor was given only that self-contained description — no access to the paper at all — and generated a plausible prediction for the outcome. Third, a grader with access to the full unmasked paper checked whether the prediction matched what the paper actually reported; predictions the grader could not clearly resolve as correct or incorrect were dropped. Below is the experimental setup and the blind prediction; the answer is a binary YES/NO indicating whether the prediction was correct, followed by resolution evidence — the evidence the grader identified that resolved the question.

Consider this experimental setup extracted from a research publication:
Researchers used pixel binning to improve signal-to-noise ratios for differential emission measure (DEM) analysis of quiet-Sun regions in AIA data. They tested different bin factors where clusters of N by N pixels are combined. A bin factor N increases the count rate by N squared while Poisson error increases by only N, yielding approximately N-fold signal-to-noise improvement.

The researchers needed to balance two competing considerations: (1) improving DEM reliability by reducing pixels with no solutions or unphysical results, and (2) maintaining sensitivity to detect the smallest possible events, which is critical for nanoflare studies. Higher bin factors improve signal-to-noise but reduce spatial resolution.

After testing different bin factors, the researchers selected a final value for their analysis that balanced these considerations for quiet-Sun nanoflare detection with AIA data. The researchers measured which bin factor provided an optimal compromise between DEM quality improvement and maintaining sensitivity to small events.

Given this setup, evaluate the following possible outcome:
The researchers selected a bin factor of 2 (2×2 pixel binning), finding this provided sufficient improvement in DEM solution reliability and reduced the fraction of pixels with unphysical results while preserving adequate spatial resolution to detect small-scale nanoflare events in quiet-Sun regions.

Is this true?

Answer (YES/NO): NO